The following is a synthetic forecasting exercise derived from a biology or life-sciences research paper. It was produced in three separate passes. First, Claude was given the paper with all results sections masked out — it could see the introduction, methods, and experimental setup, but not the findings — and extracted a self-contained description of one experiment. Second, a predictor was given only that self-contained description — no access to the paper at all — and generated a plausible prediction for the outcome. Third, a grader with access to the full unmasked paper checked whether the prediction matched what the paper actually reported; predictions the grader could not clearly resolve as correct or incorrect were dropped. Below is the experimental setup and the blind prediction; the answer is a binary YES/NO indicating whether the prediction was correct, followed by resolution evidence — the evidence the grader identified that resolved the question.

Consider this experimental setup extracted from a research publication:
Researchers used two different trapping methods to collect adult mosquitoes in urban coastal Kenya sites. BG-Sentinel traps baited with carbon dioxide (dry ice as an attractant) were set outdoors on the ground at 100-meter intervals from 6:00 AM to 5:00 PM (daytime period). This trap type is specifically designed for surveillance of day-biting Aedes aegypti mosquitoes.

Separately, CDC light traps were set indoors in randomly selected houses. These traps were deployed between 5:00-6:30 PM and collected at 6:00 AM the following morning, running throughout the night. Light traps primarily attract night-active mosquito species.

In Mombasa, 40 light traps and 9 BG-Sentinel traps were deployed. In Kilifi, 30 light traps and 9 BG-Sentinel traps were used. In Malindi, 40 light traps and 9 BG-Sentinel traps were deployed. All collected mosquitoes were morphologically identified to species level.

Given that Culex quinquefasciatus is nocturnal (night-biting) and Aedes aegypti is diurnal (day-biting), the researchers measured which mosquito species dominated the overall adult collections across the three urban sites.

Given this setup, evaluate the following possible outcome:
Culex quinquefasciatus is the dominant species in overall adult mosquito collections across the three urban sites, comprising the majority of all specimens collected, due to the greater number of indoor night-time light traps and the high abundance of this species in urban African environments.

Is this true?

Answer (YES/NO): YES